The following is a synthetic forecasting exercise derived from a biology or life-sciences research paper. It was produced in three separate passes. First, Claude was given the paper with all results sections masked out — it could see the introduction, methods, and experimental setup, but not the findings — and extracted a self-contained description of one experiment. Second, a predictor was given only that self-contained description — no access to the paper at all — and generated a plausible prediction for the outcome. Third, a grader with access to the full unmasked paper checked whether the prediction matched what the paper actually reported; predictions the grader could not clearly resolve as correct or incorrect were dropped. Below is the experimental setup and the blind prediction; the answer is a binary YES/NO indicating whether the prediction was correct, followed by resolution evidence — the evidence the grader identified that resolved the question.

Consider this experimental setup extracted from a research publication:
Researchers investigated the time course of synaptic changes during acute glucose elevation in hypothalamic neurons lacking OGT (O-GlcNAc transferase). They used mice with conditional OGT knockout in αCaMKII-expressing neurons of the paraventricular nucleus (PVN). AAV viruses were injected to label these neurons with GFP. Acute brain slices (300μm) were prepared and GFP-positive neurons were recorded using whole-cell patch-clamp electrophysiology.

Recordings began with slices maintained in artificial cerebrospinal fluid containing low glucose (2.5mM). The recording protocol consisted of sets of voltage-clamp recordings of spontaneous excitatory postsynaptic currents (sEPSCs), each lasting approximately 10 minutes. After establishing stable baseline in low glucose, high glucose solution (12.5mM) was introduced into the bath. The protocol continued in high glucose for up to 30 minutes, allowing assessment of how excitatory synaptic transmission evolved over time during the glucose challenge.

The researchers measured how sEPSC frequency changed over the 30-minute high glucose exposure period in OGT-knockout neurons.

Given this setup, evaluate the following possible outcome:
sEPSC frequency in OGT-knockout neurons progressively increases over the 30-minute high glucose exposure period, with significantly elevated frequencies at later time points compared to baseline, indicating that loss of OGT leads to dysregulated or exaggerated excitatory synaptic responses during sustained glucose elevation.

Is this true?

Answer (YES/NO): NO